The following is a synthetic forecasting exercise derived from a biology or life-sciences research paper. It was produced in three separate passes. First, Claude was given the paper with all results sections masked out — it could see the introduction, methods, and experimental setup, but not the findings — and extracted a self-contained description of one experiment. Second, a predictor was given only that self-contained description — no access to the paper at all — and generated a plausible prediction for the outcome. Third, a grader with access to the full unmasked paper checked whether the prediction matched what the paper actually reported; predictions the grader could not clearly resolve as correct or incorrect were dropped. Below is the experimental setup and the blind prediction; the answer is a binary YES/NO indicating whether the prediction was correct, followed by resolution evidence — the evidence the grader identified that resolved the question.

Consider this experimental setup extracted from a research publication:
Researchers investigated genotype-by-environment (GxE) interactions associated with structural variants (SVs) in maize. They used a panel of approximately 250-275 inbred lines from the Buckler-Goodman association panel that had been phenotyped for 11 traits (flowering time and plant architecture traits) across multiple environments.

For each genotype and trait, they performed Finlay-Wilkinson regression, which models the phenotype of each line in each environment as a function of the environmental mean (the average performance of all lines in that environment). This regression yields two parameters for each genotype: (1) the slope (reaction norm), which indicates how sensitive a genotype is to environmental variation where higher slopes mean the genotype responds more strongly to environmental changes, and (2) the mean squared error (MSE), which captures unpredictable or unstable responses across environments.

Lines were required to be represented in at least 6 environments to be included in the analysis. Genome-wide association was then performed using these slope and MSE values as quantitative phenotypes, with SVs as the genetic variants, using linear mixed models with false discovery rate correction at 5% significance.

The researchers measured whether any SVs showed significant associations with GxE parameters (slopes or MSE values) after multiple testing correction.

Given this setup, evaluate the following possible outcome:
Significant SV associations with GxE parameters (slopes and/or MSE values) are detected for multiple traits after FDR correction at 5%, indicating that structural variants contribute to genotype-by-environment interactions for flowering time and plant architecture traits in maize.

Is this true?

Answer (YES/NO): YES